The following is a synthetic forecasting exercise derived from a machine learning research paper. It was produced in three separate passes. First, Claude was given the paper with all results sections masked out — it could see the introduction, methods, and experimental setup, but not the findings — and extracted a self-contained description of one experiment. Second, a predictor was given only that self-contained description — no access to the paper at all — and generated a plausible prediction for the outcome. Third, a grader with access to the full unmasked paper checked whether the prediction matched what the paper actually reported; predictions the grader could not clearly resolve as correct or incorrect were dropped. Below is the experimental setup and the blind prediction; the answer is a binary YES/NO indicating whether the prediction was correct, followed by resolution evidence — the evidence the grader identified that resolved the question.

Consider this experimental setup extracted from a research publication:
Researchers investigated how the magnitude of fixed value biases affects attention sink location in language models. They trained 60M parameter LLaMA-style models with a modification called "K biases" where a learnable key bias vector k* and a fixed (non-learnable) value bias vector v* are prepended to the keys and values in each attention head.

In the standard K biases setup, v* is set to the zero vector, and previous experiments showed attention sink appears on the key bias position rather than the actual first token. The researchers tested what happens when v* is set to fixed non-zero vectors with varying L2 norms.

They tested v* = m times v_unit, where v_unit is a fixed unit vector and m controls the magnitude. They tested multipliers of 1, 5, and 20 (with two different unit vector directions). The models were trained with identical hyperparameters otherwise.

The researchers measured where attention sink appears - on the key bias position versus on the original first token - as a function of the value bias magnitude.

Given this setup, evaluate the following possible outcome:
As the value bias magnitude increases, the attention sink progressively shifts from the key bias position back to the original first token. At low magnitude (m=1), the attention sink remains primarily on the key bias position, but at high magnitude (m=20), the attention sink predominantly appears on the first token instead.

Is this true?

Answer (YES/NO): YES